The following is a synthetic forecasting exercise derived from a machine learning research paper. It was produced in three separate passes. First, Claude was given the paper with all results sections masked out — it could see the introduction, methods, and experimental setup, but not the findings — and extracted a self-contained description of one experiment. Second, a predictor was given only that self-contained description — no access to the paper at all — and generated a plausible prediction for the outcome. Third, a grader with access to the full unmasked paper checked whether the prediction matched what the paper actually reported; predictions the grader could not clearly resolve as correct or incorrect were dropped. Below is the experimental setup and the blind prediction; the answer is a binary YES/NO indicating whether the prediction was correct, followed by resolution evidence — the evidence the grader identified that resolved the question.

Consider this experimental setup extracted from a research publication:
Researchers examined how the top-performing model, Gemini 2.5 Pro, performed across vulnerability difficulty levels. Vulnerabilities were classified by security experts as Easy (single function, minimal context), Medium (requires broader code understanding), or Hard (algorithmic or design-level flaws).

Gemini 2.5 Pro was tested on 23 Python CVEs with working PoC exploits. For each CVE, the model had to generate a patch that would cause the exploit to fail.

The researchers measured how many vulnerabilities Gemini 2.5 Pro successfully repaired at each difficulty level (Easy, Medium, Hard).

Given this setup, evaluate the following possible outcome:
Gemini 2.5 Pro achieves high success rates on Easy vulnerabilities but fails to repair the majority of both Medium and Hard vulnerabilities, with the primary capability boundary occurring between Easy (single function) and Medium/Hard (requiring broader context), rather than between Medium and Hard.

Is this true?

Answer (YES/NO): NO